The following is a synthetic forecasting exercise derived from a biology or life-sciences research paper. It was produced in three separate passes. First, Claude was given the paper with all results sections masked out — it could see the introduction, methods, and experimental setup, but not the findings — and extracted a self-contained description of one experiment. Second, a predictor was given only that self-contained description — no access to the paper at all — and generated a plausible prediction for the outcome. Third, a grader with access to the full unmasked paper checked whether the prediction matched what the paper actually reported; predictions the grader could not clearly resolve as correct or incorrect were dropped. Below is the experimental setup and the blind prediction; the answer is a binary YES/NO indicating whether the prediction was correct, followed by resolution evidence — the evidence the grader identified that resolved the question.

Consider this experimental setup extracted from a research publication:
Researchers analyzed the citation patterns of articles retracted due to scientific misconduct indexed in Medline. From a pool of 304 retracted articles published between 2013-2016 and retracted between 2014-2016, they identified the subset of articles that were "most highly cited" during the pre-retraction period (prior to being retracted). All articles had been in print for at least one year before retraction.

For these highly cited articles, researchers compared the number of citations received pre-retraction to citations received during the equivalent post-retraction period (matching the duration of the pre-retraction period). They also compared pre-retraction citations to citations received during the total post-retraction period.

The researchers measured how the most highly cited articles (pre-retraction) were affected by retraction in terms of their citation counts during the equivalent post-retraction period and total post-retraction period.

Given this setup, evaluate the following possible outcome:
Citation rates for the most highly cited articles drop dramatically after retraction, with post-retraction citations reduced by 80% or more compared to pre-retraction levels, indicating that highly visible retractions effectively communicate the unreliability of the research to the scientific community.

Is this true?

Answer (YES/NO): NO